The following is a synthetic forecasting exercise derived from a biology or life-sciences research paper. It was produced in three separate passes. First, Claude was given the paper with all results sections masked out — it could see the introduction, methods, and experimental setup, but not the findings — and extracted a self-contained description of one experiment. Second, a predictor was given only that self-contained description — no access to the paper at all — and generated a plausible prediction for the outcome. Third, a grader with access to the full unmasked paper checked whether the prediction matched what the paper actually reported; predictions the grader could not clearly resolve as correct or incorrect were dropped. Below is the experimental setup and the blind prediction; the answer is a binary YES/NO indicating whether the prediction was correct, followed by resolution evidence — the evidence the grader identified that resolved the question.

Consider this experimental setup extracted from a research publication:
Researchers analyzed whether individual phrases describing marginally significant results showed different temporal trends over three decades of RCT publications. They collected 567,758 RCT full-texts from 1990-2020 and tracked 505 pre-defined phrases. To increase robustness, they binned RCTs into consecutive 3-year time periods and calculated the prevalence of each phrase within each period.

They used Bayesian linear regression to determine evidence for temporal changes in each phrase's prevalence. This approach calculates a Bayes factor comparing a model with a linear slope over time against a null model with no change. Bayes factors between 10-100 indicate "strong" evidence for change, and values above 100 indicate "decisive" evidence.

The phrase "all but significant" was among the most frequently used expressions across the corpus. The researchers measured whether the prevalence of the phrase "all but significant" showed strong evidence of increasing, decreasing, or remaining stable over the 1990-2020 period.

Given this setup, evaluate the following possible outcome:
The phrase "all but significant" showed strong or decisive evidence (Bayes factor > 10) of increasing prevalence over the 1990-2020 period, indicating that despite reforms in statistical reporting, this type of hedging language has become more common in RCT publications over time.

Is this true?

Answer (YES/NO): NO